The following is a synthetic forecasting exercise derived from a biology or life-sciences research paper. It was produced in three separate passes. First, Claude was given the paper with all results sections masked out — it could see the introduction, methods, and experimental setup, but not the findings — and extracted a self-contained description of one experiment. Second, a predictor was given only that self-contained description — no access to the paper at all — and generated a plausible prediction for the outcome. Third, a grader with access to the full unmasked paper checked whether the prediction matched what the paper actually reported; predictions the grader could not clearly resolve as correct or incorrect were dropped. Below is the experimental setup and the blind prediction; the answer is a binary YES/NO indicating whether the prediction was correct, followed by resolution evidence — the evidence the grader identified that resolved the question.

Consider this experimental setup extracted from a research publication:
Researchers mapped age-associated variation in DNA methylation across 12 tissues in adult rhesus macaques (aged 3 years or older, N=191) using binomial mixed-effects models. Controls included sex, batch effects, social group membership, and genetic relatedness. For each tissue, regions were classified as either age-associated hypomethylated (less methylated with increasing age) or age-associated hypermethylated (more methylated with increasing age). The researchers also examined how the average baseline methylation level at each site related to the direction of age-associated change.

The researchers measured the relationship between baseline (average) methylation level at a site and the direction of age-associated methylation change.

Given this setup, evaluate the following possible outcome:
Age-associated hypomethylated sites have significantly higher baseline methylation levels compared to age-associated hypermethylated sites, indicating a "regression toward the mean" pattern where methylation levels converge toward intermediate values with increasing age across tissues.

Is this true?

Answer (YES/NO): YES